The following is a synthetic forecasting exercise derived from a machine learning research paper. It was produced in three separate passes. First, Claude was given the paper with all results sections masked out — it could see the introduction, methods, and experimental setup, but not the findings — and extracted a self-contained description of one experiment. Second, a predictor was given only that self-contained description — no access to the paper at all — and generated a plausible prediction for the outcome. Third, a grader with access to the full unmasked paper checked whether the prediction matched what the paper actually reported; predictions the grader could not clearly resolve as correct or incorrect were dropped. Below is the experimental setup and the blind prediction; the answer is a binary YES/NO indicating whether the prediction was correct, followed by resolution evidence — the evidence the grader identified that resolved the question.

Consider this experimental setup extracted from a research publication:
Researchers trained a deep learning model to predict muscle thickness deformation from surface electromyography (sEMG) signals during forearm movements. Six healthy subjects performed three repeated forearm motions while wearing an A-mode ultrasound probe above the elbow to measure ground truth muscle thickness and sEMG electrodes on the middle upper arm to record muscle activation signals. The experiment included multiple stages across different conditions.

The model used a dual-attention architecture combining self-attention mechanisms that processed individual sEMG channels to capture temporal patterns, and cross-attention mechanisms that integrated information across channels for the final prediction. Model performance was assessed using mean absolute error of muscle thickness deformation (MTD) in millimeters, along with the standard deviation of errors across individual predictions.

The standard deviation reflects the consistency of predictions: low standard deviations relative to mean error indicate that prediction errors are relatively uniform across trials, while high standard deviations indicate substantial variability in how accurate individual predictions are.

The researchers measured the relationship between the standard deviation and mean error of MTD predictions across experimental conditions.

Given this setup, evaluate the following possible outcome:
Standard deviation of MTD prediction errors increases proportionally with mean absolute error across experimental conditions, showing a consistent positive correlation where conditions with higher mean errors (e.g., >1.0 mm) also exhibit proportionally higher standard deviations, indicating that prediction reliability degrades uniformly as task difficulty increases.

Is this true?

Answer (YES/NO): YES